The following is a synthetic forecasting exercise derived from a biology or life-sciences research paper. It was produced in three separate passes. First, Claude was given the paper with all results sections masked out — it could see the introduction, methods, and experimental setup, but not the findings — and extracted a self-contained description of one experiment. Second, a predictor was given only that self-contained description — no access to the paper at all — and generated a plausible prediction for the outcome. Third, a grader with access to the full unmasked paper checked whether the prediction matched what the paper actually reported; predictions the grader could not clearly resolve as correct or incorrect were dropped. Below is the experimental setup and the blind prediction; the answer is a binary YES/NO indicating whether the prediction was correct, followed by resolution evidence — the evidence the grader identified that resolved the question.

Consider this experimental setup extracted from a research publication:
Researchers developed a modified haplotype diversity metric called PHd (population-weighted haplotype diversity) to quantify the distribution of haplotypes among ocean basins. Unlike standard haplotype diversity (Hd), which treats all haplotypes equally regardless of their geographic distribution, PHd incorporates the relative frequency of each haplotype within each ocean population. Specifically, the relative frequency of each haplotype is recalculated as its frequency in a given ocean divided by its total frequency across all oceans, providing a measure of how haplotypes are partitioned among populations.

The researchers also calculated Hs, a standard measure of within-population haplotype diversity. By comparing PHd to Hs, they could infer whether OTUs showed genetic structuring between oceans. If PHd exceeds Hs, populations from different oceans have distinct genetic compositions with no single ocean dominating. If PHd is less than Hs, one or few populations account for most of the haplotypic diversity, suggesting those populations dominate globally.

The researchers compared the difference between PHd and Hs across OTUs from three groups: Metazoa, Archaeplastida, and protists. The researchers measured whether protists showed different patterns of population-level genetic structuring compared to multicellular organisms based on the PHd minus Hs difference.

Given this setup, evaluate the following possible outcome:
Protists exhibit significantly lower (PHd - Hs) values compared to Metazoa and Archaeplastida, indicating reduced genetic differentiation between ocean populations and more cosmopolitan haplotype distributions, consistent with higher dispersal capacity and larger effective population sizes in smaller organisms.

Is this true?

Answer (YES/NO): NO